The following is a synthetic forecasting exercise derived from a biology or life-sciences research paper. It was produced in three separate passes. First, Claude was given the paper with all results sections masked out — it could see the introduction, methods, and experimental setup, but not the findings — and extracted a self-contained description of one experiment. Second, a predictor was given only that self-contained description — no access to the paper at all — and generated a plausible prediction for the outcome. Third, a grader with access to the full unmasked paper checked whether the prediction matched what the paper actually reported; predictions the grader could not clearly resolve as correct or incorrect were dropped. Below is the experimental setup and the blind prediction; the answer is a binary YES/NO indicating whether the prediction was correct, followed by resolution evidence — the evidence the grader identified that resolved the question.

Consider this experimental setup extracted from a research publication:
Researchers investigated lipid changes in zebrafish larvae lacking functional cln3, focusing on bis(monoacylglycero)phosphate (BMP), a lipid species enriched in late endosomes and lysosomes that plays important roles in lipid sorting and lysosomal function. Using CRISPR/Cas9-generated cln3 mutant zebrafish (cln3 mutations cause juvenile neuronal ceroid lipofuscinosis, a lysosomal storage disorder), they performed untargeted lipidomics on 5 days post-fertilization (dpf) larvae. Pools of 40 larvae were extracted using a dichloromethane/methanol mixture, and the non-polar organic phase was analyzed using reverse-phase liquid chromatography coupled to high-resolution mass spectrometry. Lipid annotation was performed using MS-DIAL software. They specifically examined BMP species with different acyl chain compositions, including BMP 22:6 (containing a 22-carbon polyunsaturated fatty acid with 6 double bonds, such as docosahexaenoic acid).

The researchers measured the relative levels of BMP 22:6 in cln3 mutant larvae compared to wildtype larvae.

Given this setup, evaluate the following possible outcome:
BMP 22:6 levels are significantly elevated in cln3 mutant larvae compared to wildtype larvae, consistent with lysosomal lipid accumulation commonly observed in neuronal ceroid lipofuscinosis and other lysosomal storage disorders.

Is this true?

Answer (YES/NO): NO